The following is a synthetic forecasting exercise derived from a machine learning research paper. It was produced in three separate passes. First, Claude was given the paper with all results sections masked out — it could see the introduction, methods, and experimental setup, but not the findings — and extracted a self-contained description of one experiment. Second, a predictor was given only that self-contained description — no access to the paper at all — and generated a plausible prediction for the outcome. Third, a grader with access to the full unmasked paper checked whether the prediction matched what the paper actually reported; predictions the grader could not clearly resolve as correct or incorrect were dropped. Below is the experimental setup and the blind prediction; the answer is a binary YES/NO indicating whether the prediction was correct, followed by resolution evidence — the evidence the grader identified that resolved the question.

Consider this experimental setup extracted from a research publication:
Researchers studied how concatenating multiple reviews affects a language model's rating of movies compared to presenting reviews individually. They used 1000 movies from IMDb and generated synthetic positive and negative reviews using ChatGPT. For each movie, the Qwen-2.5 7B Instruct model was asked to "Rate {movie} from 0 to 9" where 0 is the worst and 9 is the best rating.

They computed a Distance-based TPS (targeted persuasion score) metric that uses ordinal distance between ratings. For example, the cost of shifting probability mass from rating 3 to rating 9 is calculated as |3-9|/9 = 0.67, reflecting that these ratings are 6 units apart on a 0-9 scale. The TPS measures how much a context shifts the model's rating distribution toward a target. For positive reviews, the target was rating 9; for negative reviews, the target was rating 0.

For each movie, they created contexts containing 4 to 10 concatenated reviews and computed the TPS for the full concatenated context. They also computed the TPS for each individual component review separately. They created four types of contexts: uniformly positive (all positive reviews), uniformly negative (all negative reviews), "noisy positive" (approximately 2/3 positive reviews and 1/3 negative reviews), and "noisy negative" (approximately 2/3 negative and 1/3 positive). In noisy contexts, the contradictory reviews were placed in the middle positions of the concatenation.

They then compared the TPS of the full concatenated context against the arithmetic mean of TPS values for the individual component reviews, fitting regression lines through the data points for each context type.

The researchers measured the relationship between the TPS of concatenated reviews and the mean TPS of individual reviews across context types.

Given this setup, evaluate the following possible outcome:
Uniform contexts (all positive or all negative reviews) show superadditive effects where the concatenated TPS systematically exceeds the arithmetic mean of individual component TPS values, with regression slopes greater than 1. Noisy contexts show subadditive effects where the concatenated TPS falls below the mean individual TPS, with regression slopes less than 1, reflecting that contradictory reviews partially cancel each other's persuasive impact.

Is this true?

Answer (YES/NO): NO